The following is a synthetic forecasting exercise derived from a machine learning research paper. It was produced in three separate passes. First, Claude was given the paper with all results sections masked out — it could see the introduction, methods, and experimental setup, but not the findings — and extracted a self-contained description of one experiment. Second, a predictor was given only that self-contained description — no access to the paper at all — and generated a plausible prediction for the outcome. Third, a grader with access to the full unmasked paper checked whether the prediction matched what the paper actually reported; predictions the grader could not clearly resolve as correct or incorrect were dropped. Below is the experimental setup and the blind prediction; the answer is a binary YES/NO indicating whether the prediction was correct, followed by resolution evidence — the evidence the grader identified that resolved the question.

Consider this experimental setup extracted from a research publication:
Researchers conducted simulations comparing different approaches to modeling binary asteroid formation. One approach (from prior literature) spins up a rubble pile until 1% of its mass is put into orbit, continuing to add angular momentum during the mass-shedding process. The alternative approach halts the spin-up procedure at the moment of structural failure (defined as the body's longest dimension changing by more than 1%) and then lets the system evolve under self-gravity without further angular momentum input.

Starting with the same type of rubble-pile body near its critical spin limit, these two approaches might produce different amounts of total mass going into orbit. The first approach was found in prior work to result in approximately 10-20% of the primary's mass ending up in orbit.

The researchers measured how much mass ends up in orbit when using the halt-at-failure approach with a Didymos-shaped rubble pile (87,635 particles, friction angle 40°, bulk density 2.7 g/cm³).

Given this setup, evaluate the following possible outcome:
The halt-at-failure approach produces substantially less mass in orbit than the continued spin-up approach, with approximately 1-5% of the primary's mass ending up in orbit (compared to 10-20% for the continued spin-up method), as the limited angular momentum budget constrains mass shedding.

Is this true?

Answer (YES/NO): YES